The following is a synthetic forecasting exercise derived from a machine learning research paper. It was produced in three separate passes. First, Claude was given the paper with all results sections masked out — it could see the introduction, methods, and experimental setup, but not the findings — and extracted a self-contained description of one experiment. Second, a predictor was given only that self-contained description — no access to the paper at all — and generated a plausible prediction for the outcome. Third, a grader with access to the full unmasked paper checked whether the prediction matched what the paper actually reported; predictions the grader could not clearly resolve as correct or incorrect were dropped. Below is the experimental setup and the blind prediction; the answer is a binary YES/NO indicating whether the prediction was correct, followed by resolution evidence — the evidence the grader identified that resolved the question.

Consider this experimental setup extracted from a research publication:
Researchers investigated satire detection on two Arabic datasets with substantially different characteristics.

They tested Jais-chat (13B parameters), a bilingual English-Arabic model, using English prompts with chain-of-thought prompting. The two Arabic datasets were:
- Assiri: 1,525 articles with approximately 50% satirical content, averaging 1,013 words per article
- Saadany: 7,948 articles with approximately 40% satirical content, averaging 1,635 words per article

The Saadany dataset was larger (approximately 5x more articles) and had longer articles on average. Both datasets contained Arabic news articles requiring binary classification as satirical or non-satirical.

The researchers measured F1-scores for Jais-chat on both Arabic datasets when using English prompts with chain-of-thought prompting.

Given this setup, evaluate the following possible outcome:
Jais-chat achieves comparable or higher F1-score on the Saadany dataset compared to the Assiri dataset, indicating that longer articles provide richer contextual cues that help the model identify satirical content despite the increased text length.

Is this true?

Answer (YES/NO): NO